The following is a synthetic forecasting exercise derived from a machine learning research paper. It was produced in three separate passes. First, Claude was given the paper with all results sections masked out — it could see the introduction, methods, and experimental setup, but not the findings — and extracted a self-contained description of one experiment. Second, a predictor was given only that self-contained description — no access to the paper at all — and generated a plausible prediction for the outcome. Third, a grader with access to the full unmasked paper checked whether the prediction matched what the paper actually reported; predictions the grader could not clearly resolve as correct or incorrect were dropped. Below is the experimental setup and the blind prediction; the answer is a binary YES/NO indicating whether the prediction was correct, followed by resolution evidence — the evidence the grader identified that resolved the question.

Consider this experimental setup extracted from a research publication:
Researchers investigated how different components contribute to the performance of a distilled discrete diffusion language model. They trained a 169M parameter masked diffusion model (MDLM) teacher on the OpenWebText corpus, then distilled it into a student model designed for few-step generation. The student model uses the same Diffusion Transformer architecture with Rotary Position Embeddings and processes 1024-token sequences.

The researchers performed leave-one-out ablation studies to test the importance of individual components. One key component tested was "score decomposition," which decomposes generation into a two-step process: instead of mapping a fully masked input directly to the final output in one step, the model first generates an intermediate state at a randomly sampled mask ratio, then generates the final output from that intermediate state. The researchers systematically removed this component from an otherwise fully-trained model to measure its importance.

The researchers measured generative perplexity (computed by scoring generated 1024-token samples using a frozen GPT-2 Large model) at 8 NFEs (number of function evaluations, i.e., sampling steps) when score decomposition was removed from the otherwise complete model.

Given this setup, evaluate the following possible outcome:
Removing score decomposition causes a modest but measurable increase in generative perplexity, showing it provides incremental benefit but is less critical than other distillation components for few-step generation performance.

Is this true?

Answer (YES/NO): NO